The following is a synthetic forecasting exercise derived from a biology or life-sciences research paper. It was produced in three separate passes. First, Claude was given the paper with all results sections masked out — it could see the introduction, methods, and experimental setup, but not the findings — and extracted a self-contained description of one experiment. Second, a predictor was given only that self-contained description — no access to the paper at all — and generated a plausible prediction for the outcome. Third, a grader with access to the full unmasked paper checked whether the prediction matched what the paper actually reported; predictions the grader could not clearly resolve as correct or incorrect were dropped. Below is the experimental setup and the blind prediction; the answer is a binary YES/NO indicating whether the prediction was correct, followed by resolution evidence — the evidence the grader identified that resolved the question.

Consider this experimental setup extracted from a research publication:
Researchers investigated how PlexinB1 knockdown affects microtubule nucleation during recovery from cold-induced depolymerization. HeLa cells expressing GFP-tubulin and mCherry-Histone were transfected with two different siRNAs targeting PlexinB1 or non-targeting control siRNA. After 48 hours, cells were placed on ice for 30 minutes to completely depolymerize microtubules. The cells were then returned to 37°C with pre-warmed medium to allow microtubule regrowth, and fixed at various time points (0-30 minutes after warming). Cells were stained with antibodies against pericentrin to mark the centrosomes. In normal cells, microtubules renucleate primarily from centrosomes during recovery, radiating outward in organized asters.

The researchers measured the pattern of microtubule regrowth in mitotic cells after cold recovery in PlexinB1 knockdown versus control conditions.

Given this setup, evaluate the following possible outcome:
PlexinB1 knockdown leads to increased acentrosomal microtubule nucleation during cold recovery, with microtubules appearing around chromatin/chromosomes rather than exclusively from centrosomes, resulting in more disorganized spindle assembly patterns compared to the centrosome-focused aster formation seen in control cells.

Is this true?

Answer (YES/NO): YES